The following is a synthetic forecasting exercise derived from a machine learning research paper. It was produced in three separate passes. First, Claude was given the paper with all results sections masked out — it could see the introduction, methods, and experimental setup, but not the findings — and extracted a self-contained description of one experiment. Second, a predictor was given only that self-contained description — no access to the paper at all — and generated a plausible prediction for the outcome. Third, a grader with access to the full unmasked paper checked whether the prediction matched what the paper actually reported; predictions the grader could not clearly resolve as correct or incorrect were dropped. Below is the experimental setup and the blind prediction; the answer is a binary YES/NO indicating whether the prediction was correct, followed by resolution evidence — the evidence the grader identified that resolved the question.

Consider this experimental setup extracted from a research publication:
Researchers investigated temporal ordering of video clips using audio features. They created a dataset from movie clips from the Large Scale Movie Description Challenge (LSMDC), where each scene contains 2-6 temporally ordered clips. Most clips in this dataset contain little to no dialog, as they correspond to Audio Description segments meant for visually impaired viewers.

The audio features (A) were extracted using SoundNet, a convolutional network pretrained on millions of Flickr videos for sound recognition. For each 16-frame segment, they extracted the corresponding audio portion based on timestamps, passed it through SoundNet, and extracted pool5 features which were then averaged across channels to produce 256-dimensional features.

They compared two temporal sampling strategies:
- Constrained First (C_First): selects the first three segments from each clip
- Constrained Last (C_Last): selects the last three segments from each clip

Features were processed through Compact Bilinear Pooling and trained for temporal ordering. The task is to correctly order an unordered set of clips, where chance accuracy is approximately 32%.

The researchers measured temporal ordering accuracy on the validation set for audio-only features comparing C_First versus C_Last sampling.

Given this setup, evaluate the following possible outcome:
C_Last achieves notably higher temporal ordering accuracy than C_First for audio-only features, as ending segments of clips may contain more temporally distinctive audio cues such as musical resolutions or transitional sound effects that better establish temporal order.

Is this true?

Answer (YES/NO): YES